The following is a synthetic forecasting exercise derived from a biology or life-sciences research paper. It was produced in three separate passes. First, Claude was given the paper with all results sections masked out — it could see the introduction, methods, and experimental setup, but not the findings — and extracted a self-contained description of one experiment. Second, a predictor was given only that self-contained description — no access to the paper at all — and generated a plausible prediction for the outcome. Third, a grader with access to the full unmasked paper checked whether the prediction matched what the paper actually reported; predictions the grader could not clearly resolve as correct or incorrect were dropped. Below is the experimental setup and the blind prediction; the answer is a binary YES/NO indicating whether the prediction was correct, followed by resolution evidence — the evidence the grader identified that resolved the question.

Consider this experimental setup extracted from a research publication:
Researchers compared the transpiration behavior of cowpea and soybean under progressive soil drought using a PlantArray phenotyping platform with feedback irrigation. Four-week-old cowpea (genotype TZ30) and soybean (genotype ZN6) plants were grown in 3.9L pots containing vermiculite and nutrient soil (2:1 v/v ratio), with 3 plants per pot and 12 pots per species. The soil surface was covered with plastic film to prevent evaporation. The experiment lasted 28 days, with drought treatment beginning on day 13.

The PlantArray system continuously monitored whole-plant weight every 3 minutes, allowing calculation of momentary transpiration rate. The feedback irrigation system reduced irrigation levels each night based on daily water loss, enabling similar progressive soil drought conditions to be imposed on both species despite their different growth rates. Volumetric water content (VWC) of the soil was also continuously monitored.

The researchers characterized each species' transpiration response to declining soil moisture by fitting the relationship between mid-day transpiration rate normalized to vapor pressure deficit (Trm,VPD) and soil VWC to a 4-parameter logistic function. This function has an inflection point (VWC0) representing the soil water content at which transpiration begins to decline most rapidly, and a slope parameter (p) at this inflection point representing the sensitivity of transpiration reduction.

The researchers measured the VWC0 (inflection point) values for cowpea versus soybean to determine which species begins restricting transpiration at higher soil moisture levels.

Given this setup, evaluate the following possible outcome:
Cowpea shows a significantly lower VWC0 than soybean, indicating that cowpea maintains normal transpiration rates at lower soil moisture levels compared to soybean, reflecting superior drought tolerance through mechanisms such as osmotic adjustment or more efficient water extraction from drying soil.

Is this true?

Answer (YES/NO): NO